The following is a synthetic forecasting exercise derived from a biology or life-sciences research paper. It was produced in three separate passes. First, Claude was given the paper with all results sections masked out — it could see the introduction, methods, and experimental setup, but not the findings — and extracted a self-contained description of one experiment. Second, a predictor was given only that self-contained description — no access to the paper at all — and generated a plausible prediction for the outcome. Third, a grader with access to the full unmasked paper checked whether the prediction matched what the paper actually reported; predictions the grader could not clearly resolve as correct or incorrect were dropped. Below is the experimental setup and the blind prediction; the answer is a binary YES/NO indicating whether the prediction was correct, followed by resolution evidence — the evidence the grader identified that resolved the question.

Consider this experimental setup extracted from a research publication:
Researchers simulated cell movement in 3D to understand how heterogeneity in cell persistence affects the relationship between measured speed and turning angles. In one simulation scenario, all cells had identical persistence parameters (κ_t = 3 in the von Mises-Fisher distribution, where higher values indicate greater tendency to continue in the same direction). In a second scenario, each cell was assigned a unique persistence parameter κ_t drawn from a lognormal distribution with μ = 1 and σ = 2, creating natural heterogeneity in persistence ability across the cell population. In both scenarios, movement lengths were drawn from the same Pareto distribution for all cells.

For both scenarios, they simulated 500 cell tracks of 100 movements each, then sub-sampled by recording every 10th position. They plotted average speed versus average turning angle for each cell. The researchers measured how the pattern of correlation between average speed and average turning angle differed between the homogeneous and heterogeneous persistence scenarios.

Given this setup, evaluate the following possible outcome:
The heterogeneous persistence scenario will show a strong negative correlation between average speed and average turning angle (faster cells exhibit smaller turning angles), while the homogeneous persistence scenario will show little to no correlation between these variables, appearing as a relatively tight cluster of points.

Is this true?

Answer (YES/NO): NO